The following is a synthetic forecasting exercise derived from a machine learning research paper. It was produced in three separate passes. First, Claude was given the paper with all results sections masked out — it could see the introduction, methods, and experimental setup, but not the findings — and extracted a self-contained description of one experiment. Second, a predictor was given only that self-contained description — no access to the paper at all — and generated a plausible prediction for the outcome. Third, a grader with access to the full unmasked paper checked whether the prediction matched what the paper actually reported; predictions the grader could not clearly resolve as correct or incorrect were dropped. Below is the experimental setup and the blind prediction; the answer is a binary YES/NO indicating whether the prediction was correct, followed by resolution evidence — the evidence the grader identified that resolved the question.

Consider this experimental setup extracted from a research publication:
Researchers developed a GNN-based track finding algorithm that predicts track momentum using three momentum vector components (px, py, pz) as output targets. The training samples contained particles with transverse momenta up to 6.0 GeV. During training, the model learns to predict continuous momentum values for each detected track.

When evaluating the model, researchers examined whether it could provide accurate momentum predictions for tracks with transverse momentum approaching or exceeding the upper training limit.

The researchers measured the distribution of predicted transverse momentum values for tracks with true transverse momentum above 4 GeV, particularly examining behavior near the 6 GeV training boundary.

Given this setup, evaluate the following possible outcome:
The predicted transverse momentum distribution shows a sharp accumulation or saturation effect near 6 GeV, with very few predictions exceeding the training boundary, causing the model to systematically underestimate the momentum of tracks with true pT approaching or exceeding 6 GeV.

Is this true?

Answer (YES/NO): YES